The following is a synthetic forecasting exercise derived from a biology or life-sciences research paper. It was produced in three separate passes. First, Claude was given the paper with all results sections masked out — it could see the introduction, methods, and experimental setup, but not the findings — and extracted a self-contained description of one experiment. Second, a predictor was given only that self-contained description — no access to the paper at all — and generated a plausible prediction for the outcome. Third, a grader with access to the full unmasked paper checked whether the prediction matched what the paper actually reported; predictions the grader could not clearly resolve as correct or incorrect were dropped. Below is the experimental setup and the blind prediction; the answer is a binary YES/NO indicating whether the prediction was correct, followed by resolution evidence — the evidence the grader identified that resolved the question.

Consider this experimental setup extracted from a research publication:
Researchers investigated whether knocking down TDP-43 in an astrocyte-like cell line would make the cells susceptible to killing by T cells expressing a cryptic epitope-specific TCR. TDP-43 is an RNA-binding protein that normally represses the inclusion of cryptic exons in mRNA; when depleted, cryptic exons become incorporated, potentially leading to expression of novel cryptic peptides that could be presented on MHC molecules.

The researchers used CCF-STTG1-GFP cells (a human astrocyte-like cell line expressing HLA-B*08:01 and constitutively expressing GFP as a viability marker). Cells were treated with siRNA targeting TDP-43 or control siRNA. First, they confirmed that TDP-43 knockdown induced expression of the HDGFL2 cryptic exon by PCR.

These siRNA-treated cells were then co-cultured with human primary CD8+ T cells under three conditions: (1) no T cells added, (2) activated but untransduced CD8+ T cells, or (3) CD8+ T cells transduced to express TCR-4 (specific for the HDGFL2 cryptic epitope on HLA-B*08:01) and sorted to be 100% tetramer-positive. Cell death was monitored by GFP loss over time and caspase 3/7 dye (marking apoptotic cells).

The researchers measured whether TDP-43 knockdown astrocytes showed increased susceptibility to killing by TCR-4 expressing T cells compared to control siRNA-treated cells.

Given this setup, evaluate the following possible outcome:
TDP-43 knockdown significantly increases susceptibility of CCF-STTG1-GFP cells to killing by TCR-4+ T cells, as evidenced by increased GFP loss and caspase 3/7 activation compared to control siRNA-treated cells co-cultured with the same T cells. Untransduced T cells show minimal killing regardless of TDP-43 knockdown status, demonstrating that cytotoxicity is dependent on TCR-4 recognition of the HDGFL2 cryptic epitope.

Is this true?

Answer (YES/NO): NO